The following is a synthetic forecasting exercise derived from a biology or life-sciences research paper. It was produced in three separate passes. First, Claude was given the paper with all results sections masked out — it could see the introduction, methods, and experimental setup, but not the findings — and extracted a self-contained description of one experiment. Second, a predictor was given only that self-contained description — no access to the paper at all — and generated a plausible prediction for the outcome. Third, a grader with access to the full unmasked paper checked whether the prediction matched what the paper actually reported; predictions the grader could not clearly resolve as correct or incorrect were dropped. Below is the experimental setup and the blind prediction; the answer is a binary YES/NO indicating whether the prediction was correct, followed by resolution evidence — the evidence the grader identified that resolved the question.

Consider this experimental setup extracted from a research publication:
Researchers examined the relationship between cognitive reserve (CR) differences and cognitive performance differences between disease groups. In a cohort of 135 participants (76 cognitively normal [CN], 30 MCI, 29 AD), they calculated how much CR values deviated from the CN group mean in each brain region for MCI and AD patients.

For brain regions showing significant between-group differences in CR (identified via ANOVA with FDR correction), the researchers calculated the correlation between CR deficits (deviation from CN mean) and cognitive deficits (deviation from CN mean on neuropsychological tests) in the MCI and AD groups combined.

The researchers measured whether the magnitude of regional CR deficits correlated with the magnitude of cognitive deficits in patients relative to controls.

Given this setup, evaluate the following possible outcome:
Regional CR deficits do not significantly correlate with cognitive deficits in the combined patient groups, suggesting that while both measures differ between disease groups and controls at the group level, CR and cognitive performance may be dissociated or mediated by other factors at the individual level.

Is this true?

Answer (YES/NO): NO